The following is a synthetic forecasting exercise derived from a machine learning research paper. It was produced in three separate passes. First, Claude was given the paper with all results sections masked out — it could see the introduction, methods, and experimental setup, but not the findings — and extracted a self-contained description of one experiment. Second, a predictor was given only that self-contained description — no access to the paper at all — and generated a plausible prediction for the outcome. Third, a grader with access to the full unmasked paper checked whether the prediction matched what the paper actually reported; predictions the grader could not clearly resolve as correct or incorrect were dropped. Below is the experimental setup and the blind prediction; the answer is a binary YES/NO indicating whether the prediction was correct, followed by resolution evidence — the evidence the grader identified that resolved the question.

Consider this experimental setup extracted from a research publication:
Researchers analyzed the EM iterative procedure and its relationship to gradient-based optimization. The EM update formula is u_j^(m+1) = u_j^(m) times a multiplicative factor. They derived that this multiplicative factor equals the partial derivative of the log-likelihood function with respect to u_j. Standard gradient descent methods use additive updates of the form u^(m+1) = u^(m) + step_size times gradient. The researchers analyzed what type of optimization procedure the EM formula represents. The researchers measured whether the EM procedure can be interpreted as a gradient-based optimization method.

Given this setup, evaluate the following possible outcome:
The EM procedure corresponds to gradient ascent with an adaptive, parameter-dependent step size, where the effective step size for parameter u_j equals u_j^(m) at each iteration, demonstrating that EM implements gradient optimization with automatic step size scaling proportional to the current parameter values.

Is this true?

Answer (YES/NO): NO